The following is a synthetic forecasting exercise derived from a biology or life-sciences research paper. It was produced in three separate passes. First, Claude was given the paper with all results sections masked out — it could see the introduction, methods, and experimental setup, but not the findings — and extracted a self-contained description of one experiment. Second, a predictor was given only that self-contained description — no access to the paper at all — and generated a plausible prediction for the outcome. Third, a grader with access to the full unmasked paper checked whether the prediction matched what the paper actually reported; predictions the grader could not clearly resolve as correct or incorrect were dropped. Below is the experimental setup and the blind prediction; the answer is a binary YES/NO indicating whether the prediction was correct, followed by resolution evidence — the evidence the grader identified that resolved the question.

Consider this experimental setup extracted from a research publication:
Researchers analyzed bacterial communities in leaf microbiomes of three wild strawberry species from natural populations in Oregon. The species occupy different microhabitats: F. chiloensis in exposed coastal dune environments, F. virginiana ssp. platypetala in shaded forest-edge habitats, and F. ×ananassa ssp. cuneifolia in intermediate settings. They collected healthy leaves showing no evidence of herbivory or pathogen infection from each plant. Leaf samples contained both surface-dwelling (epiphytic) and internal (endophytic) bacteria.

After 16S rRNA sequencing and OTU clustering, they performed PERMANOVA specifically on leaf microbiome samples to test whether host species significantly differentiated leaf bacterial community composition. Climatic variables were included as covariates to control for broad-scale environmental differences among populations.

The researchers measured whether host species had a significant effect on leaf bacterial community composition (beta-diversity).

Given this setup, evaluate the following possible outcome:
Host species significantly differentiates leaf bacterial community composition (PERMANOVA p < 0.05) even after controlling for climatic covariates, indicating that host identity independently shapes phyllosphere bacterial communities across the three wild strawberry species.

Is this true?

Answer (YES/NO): NO